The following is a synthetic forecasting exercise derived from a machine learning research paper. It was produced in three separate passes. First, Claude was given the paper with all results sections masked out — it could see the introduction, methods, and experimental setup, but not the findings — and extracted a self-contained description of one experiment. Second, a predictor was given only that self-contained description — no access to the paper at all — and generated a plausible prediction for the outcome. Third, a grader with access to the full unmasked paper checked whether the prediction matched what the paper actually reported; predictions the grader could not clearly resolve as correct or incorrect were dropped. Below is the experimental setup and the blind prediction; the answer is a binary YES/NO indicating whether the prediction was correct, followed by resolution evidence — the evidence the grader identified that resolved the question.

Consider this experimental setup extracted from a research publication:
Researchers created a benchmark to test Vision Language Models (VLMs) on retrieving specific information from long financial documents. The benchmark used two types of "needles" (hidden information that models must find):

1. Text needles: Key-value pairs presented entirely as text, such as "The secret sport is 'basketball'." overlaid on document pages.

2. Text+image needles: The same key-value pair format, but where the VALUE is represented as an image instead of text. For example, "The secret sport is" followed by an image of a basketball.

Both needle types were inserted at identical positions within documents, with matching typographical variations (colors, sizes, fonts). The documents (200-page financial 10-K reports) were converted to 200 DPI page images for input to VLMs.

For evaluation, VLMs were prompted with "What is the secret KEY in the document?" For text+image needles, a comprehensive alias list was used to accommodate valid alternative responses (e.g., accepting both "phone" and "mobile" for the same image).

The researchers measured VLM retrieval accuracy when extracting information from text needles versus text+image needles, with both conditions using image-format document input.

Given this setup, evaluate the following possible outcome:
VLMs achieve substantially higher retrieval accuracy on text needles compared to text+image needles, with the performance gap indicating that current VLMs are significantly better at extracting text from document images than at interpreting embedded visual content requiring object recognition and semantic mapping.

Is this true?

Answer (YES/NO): YES